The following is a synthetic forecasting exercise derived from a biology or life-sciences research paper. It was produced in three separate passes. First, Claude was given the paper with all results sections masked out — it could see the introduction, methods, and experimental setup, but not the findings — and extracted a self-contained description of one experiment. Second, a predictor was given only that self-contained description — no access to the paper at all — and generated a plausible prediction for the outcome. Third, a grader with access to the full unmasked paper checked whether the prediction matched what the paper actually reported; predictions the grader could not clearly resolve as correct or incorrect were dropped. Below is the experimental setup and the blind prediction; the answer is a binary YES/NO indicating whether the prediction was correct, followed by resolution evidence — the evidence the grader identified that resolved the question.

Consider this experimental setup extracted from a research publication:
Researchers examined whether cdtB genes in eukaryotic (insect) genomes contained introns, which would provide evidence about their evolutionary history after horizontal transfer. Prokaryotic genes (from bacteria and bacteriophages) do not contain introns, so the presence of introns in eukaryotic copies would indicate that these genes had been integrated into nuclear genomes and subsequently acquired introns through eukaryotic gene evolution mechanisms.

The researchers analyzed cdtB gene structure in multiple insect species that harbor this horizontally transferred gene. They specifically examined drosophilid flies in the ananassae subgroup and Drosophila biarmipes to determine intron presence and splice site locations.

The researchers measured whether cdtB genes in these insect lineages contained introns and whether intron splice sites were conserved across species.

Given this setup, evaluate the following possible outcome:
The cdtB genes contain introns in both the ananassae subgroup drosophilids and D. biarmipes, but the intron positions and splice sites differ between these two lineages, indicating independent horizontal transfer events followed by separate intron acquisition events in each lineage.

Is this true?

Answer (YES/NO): NO